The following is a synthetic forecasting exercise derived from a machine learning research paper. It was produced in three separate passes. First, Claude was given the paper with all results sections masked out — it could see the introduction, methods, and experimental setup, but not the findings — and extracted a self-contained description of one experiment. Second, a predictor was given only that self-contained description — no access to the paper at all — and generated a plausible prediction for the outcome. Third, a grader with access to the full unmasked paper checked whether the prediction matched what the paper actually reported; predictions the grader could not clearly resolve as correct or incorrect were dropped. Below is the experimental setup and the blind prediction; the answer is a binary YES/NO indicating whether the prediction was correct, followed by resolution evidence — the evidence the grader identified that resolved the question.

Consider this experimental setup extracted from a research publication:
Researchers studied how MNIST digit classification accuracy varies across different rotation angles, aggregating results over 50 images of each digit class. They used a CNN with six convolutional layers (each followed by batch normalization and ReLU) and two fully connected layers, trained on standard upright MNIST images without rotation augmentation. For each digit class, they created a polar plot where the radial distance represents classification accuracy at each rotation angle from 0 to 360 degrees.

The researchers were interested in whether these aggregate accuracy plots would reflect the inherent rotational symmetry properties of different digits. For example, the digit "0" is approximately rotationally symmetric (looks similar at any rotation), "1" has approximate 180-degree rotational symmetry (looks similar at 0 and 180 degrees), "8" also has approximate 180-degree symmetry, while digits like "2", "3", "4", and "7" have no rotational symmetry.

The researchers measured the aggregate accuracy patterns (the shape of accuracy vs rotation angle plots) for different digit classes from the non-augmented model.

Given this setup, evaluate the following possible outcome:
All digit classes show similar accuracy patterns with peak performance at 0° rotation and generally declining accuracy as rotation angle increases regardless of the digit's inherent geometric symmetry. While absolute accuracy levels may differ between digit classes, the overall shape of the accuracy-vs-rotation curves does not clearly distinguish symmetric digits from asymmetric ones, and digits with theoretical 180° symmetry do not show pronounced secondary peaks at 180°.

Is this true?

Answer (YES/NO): NO